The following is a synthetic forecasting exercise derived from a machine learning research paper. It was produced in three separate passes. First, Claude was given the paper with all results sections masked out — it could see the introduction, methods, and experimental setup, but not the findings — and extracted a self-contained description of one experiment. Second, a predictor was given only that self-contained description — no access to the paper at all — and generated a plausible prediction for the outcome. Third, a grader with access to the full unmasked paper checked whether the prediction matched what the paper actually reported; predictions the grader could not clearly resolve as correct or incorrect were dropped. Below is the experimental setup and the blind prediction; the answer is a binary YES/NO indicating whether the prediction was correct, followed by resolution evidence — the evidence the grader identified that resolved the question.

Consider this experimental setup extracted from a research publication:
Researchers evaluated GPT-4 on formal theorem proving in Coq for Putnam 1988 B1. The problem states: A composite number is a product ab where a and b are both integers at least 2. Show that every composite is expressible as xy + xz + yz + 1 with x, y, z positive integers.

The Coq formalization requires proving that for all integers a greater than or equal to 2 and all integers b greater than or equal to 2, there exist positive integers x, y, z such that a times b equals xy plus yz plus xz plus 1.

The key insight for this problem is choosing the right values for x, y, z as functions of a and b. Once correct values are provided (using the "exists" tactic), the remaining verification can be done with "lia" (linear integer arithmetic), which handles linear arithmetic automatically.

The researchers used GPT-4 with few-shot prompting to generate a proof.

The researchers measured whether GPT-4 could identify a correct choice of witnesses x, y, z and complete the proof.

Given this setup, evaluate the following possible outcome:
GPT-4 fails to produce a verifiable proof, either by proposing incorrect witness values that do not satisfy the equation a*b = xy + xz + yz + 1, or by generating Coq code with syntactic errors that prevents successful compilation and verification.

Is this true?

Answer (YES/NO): NO